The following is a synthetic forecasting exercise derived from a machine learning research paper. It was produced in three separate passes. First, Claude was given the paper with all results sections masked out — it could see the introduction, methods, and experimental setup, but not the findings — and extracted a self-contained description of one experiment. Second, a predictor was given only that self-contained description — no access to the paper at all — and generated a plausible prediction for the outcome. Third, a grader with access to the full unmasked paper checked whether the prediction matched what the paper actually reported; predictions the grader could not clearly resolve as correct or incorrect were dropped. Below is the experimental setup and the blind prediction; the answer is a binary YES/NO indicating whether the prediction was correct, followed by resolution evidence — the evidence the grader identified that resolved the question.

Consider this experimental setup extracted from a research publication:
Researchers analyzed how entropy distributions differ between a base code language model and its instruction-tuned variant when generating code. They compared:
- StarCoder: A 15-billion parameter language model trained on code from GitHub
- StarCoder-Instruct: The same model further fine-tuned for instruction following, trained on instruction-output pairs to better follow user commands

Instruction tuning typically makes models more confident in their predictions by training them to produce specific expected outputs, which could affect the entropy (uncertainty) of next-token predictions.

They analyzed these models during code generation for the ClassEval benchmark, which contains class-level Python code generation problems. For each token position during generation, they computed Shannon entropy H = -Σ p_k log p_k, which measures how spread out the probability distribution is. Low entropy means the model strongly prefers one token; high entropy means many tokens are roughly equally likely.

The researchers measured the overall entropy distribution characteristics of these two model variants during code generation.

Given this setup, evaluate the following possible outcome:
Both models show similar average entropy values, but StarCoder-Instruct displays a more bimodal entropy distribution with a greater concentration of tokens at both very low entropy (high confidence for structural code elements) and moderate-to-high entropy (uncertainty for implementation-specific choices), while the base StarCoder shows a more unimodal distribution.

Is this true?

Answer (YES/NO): NO